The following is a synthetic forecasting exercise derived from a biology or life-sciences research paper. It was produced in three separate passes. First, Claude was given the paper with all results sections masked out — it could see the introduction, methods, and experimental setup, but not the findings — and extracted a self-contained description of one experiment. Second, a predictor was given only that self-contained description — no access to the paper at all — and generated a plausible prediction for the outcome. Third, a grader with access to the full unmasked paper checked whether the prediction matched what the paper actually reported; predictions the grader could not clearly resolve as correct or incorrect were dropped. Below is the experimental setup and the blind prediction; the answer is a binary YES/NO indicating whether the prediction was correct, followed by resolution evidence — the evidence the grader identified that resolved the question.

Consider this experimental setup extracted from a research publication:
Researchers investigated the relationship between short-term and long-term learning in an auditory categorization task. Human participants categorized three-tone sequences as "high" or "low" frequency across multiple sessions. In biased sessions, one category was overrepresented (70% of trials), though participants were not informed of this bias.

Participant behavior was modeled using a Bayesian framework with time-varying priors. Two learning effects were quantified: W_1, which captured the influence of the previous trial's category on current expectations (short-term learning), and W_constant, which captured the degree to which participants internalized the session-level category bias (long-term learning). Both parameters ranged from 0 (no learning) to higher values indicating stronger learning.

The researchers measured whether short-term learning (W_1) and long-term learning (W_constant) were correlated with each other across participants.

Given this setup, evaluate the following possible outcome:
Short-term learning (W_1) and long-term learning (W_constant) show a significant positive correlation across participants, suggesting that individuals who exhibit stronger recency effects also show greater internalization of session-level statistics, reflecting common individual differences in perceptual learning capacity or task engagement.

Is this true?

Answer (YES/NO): NO